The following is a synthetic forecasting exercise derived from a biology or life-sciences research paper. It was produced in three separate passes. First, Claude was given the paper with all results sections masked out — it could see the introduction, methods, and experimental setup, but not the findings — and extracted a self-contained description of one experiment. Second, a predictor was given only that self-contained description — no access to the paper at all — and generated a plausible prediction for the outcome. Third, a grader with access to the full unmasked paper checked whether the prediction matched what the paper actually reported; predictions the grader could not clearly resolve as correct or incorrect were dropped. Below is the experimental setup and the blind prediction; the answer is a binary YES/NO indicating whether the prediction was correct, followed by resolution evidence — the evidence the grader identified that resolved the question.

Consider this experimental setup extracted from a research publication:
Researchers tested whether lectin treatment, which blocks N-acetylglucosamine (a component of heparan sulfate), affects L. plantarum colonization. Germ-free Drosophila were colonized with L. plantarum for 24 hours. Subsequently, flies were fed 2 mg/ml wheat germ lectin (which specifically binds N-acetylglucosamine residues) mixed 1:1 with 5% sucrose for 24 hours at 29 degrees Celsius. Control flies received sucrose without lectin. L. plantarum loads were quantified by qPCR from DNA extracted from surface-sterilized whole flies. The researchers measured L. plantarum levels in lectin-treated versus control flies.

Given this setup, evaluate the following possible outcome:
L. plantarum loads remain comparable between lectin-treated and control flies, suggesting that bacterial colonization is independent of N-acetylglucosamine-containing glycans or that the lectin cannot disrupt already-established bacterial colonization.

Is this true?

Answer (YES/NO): NO